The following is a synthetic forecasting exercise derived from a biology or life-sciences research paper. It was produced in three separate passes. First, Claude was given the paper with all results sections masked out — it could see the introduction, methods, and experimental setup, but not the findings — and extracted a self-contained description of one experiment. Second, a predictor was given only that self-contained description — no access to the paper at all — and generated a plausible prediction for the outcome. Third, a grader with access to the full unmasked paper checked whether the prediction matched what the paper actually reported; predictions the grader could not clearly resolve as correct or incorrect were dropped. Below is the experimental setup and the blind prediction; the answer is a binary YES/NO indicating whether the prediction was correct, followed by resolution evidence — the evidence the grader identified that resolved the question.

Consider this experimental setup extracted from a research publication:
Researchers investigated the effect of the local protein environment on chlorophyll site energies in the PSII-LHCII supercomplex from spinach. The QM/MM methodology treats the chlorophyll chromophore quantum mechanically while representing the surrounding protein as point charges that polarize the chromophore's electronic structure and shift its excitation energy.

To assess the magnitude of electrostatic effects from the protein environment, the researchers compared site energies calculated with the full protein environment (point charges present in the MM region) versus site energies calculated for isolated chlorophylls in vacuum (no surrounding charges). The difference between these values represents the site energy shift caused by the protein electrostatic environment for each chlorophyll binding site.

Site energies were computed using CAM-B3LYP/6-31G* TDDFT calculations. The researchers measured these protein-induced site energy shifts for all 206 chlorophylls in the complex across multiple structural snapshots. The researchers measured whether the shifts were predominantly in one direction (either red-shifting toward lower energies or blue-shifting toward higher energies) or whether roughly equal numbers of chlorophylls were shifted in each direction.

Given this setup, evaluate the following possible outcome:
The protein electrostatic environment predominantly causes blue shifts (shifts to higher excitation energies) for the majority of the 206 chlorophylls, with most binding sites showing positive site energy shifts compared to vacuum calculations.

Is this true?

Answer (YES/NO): NO